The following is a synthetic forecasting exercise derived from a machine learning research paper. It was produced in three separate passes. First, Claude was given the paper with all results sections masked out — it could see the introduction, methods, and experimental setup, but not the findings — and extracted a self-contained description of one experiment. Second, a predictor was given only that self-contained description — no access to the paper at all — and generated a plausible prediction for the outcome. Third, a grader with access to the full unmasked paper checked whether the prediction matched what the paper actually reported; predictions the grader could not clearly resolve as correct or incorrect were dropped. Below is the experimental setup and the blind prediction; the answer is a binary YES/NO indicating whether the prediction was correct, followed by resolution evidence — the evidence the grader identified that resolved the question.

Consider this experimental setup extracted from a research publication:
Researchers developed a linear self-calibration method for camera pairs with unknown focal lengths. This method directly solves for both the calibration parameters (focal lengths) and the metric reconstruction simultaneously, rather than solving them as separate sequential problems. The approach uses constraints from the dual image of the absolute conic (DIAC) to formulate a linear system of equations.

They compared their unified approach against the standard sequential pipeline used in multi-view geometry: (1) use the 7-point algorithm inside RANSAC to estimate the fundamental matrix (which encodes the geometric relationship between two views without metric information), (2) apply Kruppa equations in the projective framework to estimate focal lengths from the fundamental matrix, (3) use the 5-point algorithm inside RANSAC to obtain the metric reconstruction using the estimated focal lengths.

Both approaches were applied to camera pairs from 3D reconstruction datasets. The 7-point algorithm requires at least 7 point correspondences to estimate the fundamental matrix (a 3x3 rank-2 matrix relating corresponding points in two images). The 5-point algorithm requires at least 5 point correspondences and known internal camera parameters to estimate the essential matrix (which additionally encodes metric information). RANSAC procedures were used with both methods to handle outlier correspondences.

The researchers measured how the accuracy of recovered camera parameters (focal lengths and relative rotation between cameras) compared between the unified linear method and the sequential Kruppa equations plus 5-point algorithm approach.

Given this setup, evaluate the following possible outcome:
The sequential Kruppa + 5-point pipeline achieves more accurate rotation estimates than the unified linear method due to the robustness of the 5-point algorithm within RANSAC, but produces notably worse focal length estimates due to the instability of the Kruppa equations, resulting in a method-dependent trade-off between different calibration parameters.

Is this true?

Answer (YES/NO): NO